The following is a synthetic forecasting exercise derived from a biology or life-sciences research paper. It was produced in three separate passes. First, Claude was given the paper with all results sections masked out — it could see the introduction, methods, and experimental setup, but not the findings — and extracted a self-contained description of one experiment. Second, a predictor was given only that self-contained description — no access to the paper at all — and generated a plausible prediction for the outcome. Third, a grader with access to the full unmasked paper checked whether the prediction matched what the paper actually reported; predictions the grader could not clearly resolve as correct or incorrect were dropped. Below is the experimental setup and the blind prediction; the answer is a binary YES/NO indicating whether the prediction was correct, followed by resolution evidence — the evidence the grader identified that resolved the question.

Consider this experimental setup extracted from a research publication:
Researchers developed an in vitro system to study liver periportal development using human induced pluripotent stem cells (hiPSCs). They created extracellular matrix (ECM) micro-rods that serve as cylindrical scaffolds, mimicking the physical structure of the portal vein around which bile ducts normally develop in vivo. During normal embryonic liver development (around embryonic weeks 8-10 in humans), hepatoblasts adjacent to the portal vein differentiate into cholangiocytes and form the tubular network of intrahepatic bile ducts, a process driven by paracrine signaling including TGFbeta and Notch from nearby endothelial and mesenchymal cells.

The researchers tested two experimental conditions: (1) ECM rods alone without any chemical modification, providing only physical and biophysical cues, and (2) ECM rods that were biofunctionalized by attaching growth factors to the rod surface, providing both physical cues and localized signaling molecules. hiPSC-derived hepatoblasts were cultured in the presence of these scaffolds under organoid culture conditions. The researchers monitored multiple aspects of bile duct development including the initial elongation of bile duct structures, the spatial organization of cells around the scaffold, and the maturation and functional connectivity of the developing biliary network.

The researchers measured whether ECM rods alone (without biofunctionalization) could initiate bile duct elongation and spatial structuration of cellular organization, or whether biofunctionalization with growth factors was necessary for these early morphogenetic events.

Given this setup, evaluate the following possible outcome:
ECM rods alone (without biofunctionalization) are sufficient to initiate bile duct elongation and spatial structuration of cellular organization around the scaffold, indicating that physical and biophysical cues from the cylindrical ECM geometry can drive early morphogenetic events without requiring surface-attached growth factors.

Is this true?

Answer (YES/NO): YES